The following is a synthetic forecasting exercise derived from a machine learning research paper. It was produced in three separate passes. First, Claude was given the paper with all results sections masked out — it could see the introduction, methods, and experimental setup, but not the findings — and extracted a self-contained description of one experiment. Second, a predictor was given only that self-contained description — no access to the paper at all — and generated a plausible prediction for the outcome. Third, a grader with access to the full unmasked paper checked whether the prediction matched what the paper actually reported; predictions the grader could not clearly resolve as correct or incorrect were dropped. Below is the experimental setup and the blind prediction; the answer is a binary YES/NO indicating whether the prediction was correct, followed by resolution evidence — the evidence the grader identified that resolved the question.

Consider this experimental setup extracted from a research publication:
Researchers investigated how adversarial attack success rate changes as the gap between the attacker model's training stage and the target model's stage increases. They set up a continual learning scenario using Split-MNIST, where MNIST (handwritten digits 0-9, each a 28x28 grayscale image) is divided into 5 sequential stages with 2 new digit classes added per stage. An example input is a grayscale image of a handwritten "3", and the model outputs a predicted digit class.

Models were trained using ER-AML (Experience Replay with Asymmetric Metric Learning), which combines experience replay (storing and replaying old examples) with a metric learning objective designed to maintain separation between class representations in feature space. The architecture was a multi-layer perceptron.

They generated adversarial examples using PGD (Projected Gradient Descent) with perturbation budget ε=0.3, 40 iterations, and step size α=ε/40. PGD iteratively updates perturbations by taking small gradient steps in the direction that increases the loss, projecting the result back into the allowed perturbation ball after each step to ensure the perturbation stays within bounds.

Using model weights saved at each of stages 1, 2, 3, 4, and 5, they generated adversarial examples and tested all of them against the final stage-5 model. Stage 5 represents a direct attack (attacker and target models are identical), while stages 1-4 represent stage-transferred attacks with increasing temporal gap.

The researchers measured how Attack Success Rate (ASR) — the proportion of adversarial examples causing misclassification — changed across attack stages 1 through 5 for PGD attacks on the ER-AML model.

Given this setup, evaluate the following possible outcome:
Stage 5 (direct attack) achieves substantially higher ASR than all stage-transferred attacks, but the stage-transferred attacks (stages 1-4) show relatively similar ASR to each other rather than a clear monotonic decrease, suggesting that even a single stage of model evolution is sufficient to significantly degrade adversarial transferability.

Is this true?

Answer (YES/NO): NO